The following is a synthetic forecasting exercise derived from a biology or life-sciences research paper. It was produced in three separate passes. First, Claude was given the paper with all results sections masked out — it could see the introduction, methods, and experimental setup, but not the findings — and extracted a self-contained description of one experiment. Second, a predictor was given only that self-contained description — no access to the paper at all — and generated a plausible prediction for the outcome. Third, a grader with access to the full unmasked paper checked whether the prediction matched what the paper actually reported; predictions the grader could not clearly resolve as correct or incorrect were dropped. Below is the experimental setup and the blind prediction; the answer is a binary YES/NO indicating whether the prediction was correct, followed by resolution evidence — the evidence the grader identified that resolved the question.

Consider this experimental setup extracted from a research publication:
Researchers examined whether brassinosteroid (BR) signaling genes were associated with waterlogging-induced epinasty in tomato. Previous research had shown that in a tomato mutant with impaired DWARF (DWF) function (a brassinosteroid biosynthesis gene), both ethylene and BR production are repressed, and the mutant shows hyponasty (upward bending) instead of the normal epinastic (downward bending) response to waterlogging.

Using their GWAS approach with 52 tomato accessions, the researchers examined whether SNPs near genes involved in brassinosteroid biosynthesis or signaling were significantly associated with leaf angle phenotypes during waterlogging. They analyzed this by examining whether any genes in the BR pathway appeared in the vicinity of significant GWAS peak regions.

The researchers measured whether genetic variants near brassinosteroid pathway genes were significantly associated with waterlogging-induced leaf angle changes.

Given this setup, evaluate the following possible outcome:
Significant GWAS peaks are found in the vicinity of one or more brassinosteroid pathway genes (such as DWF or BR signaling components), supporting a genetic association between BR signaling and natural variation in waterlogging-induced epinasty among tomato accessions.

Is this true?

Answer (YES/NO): YES